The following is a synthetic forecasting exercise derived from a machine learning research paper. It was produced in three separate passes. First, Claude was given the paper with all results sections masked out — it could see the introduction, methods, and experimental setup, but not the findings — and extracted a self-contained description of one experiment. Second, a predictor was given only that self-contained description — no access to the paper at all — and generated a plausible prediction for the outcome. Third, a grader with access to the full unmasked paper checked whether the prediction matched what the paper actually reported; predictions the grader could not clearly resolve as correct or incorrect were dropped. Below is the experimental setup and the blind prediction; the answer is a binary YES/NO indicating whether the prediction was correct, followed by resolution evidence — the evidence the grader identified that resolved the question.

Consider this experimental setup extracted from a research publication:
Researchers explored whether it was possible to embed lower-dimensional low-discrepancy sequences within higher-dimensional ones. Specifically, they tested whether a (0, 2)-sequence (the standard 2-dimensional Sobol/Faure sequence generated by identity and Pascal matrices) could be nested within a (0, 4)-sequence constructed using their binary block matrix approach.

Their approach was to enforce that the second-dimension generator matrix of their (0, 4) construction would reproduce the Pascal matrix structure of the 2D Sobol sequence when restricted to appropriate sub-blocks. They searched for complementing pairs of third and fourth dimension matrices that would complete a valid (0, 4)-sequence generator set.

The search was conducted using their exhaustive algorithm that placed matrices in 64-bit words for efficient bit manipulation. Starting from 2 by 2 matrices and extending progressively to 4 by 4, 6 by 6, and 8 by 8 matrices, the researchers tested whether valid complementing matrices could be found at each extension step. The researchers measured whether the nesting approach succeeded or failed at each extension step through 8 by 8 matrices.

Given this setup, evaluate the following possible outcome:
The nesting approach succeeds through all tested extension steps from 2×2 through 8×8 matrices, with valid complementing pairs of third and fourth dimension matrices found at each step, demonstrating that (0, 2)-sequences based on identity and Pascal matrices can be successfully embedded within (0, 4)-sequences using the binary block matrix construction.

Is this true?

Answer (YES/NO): YES